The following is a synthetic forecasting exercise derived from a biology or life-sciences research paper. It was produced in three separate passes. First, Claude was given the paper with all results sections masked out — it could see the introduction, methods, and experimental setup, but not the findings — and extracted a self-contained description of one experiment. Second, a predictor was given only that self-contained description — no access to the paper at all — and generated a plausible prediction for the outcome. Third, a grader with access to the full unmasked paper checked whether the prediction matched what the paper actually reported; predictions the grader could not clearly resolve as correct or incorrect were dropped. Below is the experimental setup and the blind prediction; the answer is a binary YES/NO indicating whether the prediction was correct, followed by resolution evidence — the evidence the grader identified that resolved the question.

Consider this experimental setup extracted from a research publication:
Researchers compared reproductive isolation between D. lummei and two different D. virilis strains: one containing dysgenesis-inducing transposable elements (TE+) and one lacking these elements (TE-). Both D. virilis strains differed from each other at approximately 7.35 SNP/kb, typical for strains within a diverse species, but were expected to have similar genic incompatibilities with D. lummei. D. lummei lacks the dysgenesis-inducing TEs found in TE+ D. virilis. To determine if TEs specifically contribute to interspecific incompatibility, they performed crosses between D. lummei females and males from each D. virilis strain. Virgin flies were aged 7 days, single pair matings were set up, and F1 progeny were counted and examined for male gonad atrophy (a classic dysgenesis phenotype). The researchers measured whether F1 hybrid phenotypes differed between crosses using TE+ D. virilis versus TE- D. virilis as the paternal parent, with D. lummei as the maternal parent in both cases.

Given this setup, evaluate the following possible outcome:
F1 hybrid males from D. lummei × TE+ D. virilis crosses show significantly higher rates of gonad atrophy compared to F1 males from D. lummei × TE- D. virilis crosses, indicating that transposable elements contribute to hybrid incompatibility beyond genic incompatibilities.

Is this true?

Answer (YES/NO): NO